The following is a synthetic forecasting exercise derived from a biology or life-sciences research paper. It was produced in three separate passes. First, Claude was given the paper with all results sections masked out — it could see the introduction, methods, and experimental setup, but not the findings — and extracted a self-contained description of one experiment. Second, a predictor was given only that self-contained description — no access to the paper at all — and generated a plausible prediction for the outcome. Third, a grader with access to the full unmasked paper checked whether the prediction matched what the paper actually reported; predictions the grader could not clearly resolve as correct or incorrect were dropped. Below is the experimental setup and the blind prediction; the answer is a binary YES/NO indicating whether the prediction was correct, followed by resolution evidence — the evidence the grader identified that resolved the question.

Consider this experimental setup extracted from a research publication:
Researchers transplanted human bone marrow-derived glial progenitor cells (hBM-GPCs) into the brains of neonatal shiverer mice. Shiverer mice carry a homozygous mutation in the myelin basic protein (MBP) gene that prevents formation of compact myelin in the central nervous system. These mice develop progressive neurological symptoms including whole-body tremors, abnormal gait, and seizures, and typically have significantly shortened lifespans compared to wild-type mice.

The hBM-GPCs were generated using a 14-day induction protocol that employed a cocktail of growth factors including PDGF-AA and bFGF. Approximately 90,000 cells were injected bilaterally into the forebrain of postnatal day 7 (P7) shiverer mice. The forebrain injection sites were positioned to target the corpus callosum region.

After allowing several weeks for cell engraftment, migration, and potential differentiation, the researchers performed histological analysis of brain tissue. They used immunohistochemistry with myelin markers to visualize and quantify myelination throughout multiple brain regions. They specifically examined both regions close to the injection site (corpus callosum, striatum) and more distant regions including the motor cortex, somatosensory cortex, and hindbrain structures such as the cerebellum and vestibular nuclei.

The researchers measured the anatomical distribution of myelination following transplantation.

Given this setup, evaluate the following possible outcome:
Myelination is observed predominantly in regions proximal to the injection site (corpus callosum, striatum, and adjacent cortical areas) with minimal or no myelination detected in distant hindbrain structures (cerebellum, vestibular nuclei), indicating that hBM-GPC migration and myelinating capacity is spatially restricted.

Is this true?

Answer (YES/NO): NO